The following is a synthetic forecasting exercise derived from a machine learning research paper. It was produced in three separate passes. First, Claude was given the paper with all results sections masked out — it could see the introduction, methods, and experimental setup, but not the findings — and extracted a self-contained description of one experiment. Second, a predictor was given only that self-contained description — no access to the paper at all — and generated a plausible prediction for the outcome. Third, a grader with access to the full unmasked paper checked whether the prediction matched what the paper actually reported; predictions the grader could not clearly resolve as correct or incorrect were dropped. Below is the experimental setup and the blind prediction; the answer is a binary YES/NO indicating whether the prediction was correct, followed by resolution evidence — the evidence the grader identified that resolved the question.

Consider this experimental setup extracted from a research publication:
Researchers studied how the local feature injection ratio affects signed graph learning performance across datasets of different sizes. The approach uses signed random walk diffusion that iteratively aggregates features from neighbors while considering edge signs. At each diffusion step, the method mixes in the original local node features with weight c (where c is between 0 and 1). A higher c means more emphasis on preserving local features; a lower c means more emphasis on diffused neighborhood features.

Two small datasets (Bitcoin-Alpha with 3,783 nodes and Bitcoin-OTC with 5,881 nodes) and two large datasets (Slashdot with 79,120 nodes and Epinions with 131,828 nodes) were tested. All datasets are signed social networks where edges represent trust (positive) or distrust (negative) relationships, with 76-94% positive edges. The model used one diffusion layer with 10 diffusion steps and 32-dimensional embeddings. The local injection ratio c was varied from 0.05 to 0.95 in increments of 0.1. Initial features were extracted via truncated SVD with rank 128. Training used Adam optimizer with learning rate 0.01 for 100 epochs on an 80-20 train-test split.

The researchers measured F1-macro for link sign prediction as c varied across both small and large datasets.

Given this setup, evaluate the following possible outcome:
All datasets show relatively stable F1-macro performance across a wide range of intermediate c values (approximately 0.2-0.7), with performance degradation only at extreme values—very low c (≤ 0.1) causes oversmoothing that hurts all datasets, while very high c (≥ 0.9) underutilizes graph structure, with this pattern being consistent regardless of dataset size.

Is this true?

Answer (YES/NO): NO